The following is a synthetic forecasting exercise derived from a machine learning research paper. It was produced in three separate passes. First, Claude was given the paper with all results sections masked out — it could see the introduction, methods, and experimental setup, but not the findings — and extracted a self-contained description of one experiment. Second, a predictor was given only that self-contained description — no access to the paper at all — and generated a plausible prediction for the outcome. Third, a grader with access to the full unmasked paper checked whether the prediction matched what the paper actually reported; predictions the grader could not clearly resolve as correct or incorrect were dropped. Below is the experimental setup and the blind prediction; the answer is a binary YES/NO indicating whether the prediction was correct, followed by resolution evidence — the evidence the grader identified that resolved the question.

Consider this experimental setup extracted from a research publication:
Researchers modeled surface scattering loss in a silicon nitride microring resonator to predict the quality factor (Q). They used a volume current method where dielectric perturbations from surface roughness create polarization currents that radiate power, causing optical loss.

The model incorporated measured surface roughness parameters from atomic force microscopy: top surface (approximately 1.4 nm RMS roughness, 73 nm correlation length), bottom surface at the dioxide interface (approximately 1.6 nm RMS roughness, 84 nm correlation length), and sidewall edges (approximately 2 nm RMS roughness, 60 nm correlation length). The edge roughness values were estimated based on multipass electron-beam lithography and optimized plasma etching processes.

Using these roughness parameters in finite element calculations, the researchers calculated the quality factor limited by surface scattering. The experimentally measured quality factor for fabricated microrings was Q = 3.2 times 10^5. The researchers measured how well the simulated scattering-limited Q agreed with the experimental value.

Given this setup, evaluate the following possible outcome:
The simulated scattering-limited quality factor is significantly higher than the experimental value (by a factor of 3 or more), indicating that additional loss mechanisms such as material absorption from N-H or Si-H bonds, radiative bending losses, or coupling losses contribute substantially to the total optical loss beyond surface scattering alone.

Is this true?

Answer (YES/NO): NO